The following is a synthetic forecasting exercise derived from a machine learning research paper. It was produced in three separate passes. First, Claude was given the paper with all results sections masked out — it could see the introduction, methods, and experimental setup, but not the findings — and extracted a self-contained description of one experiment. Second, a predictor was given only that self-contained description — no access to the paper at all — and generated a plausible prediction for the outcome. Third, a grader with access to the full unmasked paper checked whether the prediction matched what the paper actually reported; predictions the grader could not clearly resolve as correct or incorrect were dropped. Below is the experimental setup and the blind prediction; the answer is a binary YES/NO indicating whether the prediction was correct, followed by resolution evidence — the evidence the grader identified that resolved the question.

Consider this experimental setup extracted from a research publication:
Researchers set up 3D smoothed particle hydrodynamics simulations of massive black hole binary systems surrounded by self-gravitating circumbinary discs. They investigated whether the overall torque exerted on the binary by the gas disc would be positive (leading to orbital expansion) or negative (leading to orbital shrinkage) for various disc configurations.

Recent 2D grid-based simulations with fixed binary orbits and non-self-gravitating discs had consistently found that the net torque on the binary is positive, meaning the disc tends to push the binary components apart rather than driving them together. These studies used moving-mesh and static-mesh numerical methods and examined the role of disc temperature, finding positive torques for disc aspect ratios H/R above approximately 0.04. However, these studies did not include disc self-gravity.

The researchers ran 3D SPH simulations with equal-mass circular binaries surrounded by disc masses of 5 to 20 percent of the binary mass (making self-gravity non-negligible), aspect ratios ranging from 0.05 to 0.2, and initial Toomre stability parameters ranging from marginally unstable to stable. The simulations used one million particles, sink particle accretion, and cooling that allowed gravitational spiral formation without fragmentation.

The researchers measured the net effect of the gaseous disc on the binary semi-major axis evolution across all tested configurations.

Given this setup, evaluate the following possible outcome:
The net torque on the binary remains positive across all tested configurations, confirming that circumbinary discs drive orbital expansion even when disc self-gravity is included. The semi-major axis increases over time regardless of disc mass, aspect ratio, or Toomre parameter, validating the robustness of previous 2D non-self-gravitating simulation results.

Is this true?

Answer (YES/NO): NO